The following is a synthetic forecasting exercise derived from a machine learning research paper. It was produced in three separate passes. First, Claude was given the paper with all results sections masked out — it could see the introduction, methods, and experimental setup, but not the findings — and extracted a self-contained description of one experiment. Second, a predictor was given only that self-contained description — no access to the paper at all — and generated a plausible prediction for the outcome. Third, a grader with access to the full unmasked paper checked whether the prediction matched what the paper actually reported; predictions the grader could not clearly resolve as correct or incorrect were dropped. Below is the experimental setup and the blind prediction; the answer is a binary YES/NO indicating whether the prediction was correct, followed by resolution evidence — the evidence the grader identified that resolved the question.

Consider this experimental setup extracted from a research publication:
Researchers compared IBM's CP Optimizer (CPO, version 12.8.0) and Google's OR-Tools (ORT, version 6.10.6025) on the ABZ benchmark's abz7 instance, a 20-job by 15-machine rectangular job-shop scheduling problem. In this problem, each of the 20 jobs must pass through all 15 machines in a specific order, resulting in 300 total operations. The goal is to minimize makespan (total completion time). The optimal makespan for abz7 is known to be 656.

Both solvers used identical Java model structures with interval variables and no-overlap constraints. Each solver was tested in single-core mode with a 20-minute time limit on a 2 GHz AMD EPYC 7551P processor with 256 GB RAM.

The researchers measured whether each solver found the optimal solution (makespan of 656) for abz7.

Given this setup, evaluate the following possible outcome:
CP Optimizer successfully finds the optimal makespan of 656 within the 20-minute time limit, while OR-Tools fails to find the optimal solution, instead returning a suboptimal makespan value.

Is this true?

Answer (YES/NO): YES